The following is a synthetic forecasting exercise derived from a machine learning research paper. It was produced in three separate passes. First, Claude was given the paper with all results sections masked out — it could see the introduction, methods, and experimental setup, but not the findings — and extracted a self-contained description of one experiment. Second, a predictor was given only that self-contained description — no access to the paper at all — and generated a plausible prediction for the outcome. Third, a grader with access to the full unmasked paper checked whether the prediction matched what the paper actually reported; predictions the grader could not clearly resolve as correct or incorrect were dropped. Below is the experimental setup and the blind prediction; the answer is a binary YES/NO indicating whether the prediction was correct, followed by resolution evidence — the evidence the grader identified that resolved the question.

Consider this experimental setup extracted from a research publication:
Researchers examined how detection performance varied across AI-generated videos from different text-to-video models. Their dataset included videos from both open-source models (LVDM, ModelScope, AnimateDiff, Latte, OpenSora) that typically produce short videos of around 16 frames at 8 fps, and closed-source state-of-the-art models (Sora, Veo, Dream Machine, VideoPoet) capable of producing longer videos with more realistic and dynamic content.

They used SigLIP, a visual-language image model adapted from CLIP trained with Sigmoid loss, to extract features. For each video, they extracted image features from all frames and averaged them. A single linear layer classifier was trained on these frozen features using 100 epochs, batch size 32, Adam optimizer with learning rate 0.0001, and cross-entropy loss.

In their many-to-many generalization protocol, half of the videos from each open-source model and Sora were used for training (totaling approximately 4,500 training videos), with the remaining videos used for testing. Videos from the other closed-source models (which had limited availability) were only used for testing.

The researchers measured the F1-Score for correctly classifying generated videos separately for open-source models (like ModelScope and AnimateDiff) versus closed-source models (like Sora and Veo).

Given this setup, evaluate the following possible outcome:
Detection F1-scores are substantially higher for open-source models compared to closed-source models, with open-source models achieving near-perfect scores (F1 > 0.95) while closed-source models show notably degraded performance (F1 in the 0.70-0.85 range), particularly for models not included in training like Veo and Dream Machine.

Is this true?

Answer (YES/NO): NO